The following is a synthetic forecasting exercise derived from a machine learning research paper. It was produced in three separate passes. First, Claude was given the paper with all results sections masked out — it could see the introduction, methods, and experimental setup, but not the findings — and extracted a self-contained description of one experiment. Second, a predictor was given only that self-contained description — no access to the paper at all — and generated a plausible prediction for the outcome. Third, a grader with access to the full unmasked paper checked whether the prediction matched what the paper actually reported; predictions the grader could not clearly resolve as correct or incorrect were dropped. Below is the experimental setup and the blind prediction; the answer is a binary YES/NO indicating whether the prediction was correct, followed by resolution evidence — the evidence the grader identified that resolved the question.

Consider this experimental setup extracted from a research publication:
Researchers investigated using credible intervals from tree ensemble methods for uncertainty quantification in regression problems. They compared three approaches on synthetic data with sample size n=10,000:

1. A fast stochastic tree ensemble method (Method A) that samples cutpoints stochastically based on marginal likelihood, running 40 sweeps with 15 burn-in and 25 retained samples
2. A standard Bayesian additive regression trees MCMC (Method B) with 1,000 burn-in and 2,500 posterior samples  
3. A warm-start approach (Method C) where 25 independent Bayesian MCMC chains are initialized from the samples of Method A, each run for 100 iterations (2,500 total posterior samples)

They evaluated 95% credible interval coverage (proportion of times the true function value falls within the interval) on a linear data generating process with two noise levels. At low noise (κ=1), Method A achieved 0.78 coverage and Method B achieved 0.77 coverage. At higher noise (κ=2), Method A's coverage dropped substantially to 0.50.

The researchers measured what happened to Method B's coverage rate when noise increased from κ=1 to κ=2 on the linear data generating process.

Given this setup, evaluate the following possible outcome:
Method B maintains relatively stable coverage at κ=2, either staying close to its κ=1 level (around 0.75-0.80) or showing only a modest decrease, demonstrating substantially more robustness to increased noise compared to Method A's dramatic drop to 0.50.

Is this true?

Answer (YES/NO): NO